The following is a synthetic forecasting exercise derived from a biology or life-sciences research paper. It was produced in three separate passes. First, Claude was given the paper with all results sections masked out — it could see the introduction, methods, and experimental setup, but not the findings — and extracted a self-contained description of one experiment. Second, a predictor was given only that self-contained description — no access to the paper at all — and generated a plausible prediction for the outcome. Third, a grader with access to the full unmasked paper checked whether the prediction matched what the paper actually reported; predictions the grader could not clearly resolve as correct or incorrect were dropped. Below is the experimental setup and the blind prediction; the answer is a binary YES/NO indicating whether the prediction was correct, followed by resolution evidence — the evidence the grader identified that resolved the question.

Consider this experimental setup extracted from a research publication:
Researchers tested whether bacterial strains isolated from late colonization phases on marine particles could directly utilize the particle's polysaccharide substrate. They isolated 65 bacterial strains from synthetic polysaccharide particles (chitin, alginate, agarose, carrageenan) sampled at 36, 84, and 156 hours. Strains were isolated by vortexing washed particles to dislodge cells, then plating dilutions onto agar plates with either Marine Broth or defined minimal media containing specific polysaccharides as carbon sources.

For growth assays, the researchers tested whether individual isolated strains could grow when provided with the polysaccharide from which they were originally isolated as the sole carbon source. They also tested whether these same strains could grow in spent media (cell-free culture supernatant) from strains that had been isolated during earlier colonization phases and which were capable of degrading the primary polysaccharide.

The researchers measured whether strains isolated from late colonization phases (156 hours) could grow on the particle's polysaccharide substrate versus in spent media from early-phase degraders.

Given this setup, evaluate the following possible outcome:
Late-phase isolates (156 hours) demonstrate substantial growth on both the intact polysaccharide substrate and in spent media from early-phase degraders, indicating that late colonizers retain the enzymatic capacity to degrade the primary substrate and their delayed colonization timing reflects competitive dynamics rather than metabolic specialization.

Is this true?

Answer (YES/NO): NO